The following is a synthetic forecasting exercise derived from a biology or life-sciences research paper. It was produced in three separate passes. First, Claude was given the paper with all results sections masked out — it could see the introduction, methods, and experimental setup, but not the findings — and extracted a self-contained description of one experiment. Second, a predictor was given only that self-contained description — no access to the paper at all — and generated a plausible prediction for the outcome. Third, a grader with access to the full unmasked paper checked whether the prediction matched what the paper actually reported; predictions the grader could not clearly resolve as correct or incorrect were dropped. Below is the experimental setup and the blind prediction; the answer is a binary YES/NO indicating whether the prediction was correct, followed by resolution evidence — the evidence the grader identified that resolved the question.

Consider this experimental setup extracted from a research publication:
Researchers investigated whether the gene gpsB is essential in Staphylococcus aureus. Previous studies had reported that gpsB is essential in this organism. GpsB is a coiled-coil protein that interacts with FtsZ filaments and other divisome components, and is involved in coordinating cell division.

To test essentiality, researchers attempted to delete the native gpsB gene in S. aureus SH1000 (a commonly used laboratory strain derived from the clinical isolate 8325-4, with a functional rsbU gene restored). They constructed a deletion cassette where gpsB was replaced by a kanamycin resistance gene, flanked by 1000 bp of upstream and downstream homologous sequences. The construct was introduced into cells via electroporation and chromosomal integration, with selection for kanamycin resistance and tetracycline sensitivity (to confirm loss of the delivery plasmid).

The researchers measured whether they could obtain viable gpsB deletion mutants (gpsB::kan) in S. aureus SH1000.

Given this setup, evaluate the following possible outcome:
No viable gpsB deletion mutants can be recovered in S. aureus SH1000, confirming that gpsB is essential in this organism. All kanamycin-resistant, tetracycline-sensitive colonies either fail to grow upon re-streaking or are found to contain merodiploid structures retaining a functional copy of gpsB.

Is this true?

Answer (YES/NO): NO